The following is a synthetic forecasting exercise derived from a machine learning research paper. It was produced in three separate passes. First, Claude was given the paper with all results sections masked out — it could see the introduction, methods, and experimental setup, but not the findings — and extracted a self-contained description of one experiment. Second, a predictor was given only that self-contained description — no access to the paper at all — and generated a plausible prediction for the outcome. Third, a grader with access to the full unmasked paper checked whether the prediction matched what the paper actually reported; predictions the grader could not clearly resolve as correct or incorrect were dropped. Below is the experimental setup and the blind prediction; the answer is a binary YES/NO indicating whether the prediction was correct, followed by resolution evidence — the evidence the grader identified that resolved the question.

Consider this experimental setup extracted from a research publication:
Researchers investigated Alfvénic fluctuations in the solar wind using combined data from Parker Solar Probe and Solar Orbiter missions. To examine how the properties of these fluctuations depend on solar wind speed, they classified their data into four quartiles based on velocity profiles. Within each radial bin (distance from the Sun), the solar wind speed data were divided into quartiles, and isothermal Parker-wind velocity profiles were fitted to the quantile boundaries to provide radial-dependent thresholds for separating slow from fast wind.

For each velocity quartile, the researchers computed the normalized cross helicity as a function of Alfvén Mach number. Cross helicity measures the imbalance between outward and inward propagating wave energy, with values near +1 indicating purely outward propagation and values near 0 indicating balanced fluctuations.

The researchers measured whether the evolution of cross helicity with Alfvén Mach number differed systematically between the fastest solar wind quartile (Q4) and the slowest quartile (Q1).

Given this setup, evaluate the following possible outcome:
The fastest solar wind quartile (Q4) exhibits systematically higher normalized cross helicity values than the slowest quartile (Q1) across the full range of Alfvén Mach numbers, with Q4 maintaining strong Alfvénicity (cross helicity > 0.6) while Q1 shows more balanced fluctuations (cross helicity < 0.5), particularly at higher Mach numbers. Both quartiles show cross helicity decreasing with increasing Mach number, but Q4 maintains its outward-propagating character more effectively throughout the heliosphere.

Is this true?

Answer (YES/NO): YES